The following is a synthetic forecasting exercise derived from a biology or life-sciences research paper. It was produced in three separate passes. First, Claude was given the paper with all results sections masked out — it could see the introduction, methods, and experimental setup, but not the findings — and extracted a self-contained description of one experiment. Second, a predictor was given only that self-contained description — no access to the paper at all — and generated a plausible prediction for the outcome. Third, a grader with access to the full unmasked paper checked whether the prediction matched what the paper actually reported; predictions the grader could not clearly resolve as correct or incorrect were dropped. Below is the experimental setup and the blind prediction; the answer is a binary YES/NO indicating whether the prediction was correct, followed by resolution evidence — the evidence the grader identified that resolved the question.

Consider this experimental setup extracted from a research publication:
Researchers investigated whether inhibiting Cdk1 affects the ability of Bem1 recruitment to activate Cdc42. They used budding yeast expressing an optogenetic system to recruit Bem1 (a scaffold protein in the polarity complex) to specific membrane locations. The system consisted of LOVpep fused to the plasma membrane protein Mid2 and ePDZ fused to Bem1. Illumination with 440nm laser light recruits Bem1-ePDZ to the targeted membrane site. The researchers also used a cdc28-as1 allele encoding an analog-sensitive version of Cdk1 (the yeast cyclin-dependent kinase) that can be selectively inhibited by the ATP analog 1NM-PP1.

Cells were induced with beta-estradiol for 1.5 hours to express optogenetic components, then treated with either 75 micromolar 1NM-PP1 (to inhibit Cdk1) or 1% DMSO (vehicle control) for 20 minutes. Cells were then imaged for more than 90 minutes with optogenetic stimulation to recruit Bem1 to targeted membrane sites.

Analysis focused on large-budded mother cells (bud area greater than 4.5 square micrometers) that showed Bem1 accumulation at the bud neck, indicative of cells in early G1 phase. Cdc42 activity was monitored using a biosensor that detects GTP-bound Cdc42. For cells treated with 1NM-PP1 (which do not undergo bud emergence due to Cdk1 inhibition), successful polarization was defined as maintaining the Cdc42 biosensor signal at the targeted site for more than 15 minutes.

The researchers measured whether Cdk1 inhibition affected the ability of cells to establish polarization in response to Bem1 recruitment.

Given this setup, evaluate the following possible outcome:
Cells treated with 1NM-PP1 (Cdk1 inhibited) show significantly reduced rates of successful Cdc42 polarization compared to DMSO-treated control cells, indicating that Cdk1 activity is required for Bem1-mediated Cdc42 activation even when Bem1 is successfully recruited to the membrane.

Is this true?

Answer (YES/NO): YES